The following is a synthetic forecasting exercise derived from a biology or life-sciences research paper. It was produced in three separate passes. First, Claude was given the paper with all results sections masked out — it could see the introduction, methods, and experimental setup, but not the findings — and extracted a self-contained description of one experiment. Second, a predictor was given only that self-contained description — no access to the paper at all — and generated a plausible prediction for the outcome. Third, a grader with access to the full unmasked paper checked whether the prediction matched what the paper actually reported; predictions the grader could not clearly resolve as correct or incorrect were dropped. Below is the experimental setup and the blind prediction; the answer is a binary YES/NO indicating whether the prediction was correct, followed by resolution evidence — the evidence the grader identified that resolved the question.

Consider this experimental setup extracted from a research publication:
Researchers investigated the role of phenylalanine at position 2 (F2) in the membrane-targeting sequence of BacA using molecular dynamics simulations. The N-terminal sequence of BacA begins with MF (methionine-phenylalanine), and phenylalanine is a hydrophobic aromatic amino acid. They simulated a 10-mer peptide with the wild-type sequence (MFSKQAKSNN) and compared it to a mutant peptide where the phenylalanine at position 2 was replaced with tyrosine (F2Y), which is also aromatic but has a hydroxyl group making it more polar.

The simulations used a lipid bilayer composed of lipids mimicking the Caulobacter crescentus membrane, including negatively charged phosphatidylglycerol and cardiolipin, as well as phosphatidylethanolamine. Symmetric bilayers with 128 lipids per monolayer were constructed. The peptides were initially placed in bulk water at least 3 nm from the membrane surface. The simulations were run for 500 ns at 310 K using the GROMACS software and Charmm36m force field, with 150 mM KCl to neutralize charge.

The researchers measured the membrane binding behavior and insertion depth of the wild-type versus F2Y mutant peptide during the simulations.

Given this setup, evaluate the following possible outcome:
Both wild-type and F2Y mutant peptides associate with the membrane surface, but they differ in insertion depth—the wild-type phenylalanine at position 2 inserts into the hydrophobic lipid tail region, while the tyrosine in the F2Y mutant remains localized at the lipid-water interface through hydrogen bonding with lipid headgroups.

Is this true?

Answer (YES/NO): NO